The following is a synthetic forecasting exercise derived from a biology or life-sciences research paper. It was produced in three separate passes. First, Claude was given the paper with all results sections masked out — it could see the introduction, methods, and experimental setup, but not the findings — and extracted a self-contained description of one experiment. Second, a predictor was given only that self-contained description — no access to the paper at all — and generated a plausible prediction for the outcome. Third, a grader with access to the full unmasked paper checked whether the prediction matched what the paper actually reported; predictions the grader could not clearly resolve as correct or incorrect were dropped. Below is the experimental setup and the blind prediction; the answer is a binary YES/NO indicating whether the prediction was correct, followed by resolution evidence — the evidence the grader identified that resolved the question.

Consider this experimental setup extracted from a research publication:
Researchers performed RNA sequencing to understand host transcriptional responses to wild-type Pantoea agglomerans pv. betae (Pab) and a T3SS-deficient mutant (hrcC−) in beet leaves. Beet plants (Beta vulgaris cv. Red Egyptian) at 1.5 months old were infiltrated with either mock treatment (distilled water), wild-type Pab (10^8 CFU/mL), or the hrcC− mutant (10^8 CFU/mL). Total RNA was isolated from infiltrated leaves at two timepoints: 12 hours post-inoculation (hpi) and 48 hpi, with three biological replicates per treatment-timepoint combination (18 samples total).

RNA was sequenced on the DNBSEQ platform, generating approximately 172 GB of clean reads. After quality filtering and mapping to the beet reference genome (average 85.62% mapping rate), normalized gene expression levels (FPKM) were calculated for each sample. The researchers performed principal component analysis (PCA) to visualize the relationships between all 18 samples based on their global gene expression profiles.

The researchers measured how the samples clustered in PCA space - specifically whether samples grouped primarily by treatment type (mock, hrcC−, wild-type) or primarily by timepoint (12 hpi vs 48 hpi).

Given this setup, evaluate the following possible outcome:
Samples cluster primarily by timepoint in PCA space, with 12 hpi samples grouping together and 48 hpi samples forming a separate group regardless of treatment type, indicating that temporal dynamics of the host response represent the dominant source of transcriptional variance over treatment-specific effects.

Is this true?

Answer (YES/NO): NO